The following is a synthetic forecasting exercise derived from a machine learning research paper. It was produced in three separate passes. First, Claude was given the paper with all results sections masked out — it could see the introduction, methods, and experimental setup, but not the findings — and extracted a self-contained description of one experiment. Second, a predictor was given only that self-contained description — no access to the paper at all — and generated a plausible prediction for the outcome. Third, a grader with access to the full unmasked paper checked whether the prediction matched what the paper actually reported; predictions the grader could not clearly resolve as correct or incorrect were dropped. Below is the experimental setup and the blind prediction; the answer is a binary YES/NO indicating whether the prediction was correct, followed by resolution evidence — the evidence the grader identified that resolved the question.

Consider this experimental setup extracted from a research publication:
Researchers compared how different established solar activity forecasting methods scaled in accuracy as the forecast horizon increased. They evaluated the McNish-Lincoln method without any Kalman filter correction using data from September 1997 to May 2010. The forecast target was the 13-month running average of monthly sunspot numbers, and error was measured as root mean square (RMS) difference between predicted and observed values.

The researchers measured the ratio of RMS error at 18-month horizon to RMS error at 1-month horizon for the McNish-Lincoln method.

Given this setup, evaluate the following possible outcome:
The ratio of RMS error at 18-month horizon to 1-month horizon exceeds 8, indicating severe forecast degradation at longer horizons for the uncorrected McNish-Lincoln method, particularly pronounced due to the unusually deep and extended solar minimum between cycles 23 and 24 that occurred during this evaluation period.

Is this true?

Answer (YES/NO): NO